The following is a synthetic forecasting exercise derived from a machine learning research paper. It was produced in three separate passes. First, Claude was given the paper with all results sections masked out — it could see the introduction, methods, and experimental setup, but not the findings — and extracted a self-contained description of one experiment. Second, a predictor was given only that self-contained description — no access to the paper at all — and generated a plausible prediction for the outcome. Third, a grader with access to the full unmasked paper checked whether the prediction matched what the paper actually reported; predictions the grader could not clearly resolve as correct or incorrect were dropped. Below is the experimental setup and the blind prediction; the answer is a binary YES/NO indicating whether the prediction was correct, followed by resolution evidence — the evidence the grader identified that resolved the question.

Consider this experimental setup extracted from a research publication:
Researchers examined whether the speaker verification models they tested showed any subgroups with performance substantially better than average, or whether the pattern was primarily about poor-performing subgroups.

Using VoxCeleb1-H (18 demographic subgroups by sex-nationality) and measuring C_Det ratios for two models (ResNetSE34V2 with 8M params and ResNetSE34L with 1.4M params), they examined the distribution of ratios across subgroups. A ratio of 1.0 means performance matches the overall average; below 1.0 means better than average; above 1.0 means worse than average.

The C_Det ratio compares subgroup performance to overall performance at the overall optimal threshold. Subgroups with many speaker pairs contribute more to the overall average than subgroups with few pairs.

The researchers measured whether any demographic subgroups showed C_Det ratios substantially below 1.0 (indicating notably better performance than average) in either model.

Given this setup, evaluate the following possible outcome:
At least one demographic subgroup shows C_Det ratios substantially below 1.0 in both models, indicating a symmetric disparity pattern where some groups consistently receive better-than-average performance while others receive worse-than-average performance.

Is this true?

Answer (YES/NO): YES